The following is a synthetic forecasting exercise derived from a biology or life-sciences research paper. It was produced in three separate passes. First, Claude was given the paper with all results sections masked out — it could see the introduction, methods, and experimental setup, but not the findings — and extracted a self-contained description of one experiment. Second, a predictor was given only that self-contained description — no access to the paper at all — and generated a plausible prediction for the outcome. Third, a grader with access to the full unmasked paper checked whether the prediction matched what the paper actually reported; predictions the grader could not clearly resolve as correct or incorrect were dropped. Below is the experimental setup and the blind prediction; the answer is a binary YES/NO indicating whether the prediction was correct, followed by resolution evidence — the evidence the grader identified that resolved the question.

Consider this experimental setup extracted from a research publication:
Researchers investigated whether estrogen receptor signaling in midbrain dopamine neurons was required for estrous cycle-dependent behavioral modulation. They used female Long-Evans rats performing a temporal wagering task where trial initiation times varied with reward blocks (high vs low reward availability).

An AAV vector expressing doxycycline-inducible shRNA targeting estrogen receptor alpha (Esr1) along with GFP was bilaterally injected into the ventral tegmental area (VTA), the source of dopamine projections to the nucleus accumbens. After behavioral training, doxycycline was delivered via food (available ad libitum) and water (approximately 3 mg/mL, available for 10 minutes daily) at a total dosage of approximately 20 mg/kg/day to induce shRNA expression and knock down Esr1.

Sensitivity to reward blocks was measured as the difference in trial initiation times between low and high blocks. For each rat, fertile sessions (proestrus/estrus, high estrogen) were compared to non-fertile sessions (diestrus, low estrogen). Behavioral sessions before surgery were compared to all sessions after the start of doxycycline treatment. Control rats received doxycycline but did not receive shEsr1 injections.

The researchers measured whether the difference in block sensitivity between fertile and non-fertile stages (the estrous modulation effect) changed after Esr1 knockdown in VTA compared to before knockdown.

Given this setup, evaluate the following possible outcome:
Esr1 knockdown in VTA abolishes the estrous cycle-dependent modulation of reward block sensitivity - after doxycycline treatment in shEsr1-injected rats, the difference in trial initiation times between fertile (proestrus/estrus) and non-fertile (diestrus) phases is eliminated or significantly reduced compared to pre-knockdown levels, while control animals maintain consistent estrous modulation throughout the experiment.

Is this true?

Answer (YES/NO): YES